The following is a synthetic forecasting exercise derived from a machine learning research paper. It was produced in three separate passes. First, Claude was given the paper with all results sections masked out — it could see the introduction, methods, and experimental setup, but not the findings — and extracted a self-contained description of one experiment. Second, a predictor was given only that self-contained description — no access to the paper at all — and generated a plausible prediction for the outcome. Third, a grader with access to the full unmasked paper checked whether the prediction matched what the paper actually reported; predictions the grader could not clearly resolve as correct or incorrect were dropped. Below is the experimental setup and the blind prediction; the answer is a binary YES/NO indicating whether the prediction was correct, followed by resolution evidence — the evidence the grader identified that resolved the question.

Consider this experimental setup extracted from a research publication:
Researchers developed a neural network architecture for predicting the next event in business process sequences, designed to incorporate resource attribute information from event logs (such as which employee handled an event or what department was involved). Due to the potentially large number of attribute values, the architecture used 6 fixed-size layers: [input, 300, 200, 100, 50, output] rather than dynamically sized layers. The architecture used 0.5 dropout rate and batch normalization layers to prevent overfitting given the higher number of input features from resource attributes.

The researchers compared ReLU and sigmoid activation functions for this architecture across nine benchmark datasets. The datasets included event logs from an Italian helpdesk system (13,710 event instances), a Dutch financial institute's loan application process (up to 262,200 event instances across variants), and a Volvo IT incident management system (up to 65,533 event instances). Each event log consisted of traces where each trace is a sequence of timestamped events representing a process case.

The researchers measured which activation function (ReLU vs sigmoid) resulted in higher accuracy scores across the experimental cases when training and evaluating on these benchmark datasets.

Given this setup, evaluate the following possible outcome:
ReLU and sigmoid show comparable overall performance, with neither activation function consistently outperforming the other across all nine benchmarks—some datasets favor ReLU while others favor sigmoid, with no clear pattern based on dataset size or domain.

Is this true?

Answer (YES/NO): YES